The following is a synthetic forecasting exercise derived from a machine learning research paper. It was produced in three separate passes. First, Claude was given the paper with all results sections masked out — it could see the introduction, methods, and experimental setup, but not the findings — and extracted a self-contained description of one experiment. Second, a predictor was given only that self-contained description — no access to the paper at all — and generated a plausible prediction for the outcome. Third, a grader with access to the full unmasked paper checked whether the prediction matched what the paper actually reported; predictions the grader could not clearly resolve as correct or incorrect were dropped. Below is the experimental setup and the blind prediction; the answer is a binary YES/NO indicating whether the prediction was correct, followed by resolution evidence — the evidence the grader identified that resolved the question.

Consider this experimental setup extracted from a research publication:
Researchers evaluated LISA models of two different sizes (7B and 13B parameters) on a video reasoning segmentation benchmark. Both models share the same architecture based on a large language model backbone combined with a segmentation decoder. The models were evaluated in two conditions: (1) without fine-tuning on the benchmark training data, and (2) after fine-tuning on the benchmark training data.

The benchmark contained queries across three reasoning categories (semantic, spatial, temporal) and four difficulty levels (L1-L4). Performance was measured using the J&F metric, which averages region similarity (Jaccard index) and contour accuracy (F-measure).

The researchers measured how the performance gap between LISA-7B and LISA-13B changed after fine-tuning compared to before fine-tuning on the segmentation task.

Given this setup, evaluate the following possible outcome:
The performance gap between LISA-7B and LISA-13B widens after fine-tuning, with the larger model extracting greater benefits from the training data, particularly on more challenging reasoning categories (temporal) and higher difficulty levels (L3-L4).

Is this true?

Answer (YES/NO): NO